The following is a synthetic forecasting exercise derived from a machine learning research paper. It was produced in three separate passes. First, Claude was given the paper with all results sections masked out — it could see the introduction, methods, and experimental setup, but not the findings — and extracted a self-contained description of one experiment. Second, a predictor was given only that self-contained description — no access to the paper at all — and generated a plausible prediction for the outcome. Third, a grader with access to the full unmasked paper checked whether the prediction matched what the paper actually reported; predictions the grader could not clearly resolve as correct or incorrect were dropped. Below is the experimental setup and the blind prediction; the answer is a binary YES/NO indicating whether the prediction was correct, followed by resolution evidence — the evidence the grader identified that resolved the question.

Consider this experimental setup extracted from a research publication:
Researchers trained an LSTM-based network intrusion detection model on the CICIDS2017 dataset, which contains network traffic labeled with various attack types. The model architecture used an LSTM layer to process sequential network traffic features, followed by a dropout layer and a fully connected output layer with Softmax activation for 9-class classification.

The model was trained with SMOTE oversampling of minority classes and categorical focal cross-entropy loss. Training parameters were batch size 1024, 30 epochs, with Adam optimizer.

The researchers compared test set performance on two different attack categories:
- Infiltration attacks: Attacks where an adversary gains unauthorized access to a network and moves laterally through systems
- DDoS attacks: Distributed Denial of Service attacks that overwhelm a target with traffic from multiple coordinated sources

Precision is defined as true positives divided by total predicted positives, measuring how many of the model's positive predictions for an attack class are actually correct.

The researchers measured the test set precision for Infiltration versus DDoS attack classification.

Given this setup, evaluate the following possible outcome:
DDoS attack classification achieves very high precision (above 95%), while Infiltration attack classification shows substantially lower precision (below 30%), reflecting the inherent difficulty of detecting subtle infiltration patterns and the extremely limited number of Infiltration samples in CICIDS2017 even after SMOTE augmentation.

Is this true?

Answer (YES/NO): NO